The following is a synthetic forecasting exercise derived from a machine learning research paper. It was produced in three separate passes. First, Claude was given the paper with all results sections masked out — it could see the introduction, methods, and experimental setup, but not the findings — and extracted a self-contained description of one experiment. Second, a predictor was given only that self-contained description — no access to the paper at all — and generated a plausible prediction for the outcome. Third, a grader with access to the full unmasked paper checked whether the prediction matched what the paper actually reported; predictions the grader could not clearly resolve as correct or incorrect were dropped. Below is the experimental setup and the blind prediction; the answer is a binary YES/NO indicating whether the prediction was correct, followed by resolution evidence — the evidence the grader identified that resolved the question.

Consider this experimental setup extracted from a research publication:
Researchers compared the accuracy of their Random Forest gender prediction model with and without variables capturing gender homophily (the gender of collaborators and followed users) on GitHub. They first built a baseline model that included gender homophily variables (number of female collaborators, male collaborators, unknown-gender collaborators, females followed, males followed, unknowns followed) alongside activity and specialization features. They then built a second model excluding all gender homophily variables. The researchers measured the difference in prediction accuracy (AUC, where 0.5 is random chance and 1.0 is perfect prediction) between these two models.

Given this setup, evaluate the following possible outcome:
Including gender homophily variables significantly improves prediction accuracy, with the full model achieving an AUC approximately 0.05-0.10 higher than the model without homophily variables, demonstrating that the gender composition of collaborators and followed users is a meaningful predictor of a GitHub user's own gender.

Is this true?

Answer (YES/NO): YES